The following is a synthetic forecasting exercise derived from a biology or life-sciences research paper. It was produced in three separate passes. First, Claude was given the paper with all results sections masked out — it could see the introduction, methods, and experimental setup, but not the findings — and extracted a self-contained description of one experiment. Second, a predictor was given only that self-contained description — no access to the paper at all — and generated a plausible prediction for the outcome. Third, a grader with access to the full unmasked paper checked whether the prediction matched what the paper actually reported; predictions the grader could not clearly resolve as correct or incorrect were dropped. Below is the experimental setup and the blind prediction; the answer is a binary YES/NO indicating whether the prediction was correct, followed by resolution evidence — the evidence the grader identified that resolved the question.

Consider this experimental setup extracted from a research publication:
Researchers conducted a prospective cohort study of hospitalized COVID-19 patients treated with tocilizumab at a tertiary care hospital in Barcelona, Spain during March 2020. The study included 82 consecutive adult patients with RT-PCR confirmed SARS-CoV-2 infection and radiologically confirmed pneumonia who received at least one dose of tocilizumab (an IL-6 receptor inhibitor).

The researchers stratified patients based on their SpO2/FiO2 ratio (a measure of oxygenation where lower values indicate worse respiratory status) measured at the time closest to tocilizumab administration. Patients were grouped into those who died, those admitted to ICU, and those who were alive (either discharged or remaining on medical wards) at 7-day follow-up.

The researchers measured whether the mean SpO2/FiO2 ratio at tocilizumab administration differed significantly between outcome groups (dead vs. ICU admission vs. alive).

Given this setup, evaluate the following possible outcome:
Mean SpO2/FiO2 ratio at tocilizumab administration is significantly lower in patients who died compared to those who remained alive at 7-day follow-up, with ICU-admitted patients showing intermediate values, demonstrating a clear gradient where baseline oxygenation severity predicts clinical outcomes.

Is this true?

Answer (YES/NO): NO